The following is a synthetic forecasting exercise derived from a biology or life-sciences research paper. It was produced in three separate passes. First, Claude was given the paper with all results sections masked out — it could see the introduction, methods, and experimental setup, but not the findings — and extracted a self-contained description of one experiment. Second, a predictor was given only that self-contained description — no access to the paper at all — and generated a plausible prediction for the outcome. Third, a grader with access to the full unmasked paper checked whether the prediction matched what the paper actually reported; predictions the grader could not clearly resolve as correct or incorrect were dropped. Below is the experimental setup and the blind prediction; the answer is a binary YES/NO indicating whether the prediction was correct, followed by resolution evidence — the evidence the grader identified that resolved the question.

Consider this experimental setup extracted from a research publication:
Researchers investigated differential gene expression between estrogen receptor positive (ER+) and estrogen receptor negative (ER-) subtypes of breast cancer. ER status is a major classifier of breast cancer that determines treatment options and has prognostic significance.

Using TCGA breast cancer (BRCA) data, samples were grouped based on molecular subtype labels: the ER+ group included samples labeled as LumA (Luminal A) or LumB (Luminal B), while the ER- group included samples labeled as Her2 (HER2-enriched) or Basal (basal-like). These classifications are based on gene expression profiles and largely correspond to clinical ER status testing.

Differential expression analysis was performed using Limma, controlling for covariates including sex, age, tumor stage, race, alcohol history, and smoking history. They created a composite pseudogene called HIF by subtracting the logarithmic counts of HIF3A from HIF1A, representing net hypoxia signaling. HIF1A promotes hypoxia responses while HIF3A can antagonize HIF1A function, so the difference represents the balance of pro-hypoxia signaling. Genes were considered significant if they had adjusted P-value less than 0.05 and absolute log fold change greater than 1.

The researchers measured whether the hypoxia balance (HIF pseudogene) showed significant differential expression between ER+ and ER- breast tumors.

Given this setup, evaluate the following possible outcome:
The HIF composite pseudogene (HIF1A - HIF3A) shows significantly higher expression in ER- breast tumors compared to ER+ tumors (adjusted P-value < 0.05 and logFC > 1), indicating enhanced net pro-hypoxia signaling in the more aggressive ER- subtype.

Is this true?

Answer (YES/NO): NO